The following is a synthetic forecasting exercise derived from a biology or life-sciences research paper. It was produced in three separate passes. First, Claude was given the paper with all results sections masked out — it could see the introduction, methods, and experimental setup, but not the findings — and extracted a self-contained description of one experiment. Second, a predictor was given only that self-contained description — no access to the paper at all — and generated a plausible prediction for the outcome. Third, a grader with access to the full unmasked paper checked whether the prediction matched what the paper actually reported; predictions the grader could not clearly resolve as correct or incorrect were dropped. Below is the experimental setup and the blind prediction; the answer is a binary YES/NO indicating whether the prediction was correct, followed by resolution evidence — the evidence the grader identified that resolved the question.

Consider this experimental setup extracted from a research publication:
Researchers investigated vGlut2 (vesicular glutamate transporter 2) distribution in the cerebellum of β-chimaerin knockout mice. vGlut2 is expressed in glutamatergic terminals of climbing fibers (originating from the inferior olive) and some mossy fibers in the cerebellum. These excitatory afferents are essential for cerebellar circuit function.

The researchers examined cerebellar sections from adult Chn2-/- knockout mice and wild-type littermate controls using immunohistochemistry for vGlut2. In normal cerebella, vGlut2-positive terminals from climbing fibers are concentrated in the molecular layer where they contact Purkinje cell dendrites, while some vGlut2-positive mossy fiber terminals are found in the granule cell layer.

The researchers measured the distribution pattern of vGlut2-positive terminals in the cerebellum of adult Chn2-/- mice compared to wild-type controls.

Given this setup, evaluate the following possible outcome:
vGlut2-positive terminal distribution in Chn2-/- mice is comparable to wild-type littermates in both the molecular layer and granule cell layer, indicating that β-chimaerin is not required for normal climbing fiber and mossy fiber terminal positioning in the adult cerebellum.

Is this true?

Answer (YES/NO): NO